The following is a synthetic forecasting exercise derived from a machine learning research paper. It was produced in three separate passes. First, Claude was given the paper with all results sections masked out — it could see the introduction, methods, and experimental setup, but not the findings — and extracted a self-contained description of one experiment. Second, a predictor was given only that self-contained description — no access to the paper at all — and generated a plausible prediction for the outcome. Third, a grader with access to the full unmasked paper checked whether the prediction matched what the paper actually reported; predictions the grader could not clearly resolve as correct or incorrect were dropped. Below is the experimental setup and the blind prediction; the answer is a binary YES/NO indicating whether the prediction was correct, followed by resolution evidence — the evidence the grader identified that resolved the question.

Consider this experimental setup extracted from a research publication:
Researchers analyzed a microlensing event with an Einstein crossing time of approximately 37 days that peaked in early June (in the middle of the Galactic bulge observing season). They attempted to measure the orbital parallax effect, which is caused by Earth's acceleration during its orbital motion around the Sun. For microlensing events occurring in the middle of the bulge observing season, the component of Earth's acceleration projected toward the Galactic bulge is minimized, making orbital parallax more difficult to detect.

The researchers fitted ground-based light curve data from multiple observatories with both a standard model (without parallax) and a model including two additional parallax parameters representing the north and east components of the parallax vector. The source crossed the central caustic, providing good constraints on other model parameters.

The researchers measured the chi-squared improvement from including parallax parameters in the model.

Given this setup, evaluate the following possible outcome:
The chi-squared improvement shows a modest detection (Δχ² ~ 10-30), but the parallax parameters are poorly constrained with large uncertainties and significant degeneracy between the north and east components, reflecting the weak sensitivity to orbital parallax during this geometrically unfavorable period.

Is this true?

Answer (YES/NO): NO